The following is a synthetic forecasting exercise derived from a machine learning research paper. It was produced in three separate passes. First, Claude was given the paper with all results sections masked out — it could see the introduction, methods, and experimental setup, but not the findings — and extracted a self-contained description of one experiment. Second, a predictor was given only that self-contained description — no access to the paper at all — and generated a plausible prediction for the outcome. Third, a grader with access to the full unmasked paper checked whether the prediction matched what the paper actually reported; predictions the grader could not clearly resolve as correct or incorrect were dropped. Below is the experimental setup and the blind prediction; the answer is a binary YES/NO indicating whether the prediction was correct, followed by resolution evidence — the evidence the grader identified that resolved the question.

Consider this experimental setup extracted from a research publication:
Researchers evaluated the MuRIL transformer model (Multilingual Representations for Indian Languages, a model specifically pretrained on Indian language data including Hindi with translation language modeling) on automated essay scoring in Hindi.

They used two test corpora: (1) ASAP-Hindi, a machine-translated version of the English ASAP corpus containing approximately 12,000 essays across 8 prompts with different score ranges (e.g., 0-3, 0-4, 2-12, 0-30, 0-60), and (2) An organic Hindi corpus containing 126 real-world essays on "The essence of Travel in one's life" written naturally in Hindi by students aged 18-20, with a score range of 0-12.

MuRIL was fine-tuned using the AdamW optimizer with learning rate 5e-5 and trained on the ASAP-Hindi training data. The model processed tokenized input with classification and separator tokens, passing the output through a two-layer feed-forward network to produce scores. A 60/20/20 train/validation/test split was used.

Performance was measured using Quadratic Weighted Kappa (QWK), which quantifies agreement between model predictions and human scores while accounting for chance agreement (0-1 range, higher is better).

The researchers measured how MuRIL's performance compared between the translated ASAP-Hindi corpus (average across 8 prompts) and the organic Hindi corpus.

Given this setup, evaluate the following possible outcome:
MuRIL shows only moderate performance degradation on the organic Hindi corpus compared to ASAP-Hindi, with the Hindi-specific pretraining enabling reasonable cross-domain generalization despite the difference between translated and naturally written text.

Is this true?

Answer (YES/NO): NO